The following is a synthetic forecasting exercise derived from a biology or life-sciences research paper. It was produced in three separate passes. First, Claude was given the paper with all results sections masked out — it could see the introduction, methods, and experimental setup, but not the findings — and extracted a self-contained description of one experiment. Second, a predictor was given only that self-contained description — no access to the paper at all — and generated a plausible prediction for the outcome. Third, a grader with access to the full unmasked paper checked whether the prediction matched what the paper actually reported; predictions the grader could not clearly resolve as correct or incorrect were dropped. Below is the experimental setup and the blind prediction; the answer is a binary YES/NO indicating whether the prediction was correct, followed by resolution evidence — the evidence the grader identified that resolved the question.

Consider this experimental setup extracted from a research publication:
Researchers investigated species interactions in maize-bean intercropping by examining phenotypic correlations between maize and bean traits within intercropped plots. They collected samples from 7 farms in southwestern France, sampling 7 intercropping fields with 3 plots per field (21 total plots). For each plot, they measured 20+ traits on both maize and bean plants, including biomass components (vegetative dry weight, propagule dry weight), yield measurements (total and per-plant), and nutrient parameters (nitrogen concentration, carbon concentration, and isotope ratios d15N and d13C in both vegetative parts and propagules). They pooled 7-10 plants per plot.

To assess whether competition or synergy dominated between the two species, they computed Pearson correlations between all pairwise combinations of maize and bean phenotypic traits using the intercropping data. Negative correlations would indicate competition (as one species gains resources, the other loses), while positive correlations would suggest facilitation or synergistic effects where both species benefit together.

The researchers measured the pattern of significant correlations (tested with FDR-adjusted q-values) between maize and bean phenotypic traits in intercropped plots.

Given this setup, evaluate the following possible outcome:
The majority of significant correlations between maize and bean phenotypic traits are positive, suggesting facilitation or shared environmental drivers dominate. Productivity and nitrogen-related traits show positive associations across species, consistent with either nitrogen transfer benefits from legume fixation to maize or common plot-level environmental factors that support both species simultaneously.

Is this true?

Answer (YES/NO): NO